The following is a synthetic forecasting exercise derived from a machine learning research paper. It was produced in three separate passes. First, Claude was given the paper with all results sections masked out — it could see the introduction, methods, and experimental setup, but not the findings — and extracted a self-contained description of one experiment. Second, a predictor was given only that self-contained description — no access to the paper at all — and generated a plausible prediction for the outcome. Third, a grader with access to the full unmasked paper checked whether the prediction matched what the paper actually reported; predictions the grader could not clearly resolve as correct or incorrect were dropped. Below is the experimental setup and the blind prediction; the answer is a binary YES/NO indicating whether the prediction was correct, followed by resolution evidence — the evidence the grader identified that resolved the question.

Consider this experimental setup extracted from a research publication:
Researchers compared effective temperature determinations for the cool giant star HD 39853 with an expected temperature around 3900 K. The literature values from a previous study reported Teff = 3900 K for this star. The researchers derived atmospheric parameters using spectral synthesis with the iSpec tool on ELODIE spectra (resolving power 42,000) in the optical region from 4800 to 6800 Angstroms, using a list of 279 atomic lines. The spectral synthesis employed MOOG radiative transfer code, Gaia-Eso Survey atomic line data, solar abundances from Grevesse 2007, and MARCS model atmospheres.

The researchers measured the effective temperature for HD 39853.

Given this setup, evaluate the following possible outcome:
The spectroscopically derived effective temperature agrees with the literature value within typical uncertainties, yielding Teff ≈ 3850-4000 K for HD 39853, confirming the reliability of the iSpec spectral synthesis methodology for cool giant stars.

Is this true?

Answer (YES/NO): YES